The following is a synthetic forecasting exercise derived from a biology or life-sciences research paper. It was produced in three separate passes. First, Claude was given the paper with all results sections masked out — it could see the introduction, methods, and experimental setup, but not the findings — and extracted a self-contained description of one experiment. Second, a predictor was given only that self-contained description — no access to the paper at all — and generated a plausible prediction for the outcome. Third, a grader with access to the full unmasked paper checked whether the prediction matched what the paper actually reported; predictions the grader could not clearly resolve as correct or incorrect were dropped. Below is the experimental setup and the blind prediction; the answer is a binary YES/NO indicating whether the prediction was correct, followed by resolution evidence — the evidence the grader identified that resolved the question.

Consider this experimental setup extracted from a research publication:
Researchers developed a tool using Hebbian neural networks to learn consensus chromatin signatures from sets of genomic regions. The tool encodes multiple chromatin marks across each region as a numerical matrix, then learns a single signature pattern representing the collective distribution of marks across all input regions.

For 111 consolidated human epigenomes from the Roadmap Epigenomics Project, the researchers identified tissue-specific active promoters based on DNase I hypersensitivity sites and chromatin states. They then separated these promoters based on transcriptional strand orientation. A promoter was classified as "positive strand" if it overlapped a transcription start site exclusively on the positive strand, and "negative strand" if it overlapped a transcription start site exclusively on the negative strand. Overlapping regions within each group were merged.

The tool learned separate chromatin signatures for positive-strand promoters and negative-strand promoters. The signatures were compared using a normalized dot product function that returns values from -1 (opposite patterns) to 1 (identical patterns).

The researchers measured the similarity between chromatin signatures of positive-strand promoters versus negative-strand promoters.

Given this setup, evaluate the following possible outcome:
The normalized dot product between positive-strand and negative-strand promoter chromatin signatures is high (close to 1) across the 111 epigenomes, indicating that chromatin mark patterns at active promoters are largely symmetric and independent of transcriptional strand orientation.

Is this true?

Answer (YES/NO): NO